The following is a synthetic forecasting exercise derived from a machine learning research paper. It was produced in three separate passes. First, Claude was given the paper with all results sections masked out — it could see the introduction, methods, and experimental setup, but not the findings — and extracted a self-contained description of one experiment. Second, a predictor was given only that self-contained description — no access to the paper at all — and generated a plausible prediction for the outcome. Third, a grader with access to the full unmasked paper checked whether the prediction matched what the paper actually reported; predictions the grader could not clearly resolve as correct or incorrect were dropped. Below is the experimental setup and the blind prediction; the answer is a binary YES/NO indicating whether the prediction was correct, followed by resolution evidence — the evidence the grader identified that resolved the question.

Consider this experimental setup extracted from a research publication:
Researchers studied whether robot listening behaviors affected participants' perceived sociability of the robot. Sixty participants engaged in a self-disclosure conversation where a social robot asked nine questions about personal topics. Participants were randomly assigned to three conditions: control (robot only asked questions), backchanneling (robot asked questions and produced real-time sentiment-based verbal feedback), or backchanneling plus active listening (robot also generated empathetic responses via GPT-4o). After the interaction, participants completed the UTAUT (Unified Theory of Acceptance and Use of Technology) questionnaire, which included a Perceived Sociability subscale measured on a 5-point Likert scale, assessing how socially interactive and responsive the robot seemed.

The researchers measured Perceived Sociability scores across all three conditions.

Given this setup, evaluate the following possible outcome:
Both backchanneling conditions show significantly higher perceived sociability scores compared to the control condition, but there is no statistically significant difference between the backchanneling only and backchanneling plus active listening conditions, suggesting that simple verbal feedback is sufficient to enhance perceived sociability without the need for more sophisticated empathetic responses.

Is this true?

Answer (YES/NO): NO